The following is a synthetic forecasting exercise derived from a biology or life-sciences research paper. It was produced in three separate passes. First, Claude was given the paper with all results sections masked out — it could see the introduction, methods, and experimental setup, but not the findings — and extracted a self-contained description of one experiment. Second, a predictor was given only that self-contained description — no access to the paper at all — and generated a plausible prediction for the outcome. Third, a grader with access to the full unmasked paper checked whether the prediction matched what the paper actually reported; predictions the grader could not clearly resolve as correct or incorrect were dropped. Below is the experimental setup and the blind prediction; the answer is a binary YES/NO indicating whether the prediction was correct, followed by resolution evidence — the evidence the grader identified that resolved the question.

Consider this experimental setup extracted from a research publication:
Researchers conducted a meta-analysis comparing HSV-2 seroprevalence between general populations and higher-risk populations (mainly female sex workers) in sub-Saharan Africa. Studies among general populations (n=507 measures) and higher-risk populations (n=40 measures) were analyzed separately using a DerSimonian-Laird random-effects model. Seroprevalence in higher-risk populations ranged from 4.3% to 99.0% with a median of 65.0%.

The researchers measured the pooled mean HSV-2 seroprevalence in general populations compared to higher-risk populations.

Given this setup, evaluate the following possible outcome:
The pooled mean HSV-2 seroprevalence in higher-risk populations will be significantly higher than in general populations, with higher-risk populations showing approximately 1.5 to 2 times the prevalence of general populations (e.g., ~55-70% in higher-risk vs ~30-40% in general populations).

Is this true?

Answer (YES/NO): YES